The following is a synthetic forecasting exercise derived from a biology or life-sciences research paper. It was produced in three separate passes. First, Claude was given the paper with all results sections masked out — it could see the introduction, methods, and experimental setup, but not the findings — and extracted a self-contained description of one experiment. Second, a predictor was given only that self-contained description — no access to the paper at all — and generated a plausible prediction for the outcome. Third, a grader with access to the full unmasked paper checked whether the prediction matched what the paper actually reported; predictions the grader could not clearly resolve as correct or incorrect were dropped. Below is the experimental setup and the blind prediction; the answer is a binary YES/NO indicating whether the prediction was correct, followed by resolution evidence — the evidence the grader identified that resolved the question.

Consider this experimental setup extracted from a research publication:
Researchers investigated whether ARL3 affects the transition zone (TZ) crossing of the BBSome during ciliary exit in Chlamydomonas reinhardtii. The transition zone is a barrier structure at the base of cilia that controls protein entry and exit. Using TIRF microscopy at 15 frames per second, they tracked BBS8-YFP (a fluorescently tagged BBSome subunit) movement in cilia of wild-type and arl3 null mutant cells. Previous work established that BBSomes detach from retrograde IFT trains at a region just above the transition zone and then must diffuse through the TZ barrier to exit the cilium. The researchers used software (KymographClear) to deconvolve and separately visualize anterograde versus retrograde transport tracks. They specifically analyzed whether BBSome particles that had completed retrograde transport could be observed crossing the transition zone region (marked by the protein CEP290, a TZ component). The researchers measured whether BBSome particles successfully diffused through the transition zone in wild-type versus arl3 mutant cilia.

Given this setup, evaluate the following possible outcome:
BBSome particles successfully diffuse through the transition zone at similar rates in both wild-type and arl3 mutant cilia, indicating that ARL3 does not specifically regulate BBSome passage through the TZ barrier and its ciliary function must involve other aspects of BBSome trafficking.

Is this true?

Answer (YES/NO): NO